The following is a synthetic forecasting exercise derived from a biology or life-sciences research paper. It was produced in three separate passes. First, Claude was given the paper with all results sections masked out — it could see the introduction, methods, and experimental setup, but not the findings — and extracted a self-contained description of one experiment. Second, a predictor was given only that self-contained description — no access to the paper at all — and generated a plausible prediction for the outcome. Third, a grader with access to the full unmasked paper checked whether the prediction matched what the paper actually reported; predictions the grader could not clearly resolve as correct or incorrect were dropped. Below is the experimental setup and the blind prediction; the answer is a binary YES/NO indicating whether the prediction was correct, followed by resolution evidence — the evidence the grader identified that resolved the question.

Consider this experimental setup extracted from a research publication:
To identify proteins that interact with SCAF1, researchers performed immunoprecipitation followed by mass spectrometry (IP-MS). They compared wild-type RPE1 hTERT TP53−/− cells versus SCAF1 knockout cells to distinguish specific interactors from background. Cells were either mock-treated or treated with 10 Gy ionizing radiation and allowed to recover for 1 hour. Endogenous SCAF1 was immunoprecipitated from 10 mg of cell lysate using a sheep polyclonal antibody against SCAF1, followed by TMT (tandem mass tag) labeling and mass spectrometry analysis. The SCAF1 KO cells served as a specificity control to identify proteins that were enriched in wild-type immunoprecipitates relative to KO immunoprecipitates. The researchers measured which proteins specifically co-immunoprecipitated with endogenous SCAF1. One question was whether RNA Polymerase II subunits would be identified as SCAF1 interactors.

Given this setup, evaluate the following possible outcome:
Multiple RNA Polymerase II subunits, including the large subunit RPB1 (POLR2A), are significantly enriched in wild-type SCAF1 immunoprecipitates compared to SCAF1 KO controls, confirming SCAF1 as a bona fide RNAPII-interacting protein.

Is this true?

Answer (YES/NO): YES